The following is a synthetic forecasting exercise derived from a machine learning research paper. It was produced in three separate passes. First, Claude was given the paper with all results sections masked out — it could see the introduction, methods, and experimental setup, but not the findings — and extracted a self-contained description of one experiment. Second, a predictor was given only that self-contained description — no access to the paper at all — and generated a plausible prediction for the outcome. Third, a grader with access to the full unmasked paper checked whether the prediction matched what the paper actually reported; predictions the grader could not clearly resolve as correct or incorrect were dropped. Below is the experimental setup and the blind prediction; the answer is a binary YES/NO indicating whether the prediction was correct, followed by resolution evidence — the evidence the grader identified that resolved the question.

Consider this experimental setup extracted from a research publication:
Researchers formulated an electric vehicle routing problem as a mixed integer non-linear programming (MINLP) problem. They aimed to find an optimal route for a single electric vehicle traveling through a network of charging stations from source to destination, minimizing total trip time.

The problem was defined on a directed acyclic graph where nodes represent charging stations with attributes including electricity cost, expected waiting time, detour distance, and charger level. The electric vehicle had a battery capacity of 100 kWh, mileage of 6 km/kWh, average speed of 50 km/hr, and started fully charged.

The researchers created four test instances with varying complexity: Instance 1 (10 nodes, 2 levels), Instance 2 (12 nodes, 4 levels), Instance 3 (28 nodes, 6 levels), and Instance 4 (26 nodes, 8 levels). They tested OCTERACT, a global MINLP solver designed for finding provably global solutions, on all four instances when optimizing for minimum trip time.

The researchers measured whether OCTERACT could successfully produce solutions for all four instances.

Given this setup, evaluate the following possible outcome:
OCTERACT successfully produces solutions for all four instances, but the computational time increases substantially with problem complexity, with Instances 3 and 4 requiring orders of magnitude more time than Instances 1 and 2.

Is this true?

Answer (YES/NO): NO